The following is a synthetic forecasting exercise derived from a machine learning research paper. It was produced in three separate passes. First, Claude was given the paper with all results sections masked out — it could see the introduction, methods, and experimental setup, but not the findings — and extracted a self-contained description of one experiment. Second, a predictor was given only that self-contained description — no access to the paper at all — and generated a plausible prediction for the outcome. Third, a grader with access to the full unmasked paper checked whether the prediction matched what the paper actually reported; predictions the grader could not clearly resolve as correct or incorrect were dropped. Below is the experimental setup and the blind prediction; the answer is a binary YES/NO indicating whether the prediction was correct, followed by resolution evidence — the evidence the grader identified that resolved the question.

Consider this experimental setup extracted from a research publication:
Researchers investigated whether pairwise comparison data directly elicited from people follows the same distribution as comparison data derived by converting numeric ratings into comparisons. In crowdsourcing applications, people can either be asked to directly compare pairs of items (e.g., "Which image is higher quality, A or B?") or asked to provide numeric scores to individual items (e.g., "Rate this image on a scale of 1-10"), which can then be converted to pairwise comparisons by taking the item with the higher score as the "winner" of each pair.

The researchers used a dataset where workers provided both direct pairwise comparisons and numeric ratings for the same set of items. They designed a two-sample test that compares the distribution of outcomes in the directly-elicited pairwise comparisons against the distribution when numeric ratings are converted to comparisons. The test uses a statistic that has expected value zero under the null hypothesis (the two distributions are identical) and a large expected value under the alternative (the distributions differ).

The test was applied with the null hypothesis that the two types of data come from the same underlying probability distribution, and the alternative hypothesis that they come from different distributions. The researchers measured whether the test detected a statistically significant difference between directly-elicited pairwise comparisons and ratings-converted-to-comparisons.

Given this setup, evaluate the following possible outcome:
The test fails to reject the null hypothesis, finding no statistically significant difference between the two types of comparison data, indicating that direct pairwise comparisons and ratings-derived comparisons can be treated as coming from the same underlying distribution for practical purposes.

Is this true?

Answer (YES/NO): NO